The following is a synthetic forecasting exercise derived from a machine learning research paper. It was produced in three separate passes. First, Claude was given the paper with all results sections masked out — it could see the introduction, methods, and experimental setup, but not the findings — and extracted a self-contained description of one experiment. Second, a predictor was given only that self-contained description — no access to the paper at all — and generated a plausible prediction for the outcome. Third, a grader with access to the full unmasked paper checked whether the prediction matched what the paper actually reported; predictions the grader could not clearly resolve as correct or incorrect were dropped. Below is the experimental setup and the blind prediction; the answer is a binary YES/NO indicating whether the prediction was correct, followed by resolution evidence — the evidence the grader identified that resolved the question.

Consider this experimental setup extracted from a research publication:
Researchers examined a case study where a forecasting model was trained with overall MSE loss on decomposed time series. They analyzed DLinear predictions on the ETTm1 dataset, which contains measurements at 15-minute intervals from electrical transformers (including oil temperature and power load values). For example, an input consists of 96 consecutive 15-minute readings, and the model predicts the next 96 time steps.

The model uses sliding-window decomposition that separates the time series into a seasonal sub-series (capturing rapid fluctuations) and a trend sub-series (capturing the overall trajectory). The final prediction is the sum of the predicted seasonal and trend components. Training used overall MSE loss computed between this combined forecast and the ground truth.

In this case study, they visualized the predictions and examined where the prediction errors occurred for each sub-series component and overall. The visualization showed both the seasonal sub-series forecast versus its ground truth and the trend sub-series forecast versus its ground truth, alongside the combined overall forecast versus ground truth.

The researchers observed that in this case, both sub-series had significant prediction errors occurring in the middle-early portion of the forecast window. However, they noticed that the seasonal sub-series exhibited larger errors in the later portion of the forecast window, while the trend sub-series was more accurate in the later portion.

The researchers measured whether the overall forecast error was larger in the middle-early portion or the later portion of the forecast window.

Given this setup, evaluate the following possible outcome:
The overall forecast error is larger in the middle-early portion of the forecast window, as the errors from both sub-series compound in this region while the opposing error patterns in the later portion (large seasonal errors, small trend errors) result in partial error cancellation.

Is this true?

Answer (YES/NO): YES